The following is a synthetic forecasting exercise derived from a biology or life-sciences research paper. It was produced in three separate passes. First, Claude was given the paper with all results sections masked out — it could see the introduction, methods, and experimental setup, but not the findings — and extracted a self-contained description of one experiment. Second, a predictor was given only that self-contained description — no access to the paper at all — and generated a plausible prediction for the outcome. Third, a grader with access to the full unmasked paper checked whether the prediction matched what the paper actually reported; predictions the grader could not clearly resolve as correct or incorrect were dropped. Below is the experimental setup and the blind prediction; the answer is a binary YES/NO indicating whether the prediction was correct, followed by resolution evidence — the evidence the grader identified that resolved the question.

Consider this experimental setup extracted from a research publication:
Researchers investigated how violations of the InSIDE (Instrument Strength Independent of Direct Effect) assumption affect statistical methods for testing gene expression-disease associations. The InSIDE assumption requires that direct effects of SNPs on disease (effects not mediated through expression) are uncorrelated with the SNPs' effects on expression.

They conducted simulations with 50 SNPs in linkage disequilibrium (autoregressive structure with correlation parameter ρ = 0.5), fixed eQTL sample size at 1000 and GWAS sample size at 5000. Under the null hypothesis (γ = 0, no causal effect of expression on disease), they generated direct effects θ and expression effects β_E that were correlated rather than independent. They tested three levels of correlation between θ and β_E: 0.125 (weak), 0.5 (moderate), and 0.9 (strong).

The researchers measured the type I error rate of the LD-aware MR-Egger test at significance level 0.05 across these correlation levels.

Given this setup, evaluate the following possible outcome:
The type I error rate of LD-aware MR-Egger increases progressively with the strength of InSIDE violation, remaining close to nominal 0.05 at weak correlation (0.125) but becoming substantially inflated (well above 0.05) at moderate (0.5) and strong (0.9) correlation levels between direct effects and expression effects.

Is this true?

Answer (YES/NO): NO